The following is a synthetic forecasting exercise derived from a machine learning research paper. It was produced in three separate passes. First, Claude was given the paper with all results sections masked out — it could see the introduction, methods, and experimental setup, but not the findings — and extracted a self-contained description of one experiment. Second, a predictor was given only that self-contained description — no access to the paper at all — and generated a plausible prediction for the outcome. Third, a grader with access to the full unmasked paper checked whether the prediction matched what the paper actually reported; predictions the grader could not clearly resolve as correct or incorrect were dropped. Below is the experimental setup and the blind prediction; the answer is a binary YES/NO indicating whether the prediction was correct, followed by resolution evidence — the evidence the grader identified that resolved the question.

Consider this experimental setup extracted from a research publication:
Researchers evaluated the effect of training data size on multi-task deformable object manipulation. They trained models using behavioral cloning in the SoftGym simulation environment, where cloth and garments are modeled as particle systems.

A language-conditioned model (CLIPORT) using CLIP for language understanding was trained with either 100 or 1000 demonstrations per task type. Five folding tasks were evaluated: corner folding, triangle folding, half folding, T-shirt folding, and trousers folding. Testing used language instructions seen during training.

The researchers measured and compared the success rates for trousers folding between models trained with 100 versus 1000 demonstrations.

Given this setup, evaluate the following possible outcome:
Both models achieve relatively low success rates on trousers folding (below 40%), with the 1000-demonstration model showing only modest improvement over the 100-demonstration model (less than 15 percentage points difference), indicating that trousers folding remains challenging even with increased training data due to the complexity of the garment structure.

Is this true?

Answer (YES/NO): NO